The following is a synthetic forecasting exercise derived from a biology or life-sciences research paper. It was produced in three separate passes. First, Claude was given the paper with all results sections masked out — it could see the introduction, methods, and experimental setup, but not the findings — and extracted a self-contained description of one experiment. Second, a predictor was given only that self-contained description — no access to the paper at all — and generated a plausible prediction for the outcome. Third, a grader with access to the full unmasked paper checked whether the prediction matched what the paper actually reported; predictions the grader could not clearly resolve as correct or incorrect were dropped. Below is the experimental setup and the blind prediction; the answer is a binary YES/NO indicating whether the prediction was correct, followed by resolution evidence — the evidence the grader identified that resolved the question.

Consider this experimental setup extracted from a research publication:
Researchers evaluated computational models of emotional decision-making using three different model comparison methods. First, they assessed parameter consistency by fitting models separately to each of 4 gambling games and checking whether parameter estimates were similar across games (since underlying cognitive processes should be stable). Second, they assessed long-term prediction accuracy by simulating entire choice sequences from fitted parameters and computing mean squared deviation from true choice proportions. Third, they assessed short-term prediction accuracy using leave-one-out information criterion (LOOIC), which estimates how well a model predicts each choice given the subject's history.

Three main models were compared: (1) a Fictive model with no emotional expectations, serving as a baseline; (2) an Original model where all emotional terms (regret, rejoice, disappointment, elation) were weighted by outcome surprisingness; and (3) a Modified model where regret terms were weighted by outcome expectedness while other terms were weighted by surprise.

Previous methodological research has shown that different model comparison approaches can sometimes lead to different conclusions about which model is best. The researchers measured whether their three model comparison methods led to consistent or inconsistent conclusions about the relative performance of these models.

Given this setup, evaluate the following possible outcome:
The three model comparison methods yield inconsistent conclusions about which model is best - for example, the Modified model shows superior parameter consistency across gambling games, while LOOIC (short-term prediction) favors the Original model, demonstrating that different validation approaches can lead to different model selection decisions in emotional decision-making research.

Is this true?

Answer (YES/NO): NO